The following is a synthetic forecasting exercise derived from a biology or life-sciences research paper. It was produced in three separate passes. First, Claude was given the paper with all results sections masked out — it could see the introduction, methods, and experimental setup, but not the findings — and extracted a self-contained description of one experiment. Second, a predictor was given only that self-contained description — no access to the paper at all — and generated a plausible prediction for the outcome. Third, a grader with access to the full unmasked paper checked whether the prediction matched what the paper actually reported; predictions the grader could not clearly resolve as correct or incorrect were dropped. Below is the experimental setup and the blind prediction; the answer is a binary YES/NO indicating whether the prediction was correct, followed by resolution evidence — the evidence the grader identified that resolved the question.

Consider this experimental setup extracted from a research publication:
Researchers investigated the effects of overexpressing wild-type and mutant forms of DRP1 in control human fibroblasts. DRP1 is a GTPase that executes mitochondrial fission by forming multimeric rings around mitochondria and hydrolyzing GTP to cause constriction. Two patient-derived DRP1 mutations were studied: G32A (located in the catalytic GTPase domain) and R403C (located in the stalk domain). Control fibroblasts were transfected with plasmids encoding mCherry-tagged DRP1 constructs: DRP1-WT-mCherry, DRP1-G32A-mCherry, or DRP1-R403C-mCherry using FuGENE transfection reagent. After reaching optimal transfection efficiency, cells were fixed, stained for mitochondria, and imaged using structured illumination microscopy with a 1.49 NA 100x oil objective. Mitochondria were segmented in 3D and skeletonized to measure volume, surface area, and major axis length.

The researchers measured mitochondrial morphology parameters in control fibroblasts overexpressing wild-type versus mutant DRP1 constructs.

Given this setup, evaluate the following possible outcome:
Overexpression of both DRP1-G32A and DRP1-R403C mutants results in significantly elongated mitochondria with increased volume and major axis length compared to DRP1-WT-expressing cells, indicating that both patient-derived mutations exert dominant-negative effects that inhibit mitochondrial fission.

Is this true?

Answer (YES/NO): YES